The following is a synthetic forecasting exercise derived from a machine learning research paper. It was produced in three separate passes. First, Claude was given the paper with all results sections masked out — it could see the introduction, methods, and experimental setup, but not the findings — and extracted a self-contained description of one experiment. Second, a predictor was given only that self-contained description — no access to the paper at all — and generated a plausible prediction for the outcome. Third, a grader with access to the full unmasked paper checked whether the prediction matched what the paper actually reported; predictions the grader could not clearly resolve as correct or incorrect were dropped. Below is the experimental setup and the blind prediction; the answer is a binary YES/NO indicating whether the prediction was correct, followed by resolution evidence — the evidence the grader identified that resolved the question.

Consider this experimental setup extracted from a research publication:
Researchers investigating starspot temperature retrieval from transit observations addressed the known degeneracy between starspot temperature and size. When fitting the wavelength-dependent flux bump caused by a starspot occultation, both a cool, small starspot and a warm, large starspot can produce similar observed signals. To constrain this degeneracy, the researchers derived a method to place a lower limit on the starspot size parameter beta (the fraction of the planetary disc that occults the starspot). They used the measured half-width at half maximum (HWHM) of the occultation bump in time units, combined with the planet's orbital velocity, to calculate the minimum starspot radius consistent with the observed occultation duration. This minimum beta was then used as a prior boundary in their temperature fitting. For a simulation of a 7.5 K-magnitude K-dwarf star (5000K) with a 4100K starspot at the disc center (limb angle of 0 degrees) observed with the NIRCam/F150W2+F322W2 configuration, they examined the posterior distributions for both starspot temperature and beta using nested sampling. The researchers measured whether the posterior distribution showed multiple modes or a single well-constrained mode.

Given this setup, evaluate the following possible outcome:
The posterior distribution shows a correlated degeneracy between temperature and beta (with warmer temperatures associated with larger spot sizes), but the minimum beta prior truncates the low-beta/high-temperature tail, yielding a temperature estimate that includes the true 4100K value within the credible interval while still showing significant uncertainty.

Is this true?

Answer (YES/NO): NO